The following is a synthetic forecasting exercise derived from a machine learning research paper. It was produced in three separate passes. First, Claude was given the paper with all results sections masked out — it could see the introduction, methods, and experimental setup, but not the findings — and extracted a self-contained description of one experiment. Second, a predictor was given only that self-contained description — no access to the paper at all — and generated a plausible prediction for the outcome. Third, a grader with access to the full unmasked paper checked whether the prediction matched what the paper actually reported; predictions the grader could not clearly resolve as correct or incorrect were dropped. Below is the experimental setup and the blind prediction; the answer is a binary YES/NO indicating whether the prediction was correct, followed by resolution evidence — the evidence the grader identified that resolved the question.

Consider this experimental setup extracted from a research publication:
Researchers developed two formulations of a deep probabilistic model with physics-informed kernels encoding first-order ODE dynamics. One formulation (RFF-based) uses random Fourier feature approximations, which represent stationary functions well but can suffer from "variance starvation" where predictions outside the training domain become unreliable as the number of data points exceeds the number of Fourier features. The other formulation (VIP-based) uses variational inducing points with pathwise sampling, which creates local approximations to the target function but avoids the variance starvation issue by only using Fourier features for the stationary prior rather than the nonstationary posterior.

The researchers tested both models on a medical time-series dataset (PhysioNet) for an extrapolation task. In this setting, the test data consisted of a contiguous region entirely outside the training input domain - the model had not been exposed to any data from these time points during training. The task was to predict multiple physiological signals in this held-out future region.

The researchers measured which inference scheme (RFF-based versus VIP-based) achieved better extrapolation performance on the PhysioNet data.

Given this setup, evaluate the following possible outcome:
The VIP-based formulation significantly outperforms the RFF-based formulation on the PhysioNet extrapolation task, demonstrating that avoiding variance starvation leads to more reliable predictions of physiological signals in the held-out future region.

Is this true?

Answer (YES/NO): NO